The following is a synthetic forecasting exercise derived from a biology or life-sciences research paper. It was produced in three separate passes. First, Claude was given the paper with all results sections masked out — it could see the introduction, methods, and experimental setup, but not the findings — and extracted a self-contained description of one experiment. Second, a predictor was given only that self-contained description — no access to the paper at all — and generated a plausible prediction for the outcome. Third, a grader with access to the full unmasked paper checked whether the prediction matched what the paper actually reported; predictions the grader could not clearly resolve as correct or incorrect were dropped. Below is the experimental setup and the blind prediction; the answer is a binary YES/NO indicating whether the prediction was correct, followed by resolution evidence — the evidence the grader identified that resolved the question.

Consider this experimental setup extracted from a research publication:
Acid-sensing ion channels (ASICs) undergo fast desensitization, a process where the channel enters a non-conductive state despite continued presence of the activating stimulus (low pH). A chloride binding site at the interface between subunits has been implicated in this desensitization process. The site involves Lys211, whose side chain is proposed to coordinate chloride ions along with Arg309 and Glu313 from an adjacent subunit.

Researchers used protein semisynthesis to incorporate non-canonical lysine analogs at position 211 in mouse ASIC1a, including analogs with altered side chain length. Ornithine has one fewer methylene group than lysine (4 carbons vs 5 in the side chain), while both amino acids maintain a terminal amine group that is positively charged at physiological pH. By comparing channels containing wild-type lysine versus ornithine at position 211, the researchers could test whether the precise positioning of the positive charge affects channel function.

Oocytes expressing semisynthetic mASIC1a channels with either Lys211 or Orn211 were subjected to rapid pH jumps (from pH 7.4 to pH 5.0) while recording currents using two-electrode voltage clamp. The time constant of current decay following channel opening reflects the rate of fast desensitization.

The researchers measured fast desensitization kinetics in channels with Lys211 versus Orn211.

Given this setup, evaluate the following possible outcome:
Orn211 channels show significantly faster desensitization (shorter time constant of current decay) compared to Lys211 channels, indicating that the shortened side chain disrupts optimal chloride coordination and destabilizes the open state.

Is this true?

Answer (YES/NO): YES